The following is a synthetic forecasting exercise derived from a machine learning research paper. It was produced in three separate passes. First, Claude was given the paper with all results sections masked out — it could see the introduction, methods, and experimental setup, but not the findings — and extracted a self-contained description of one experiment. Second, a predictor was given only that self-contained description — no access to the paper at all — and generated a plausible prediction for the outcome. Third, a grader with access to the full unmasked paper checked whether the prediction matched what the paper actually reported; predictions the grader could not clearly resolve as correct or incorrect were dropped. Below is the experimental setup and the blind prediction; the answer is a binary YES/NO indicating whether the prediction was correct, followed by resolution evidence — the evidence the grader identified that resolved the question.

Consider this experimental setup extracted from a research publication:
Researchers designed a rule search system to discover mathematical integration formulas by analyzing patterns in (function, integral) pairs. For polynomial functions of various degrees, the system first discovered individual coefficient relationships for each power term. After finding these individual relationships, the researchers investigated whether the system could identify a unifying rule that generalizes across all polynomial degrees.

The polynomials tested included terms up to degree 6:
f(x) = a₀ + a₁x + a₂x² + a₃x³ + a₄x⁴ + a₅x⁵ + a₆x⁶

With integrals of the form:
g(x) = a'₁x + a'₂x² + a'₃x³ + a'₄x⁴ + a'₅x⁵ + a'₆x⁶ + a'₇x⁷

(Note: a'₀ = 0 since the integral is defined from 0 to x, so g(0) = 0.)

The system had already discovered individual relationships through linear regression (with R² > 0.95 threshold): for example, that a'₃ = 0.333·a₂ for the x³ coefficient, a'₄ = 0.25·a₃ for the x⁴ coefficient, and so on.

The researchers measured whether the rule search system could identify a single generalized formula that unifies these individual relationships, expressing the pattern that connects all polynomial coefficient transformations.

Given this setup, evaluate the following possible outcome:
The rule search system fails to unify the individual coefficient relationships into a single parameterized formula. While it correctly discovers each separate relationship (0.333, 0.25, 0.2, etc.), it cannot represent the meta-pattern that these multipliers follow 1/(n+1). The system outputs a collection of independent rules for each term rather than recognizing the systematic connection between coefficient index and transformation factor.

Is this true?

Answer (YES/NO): NO